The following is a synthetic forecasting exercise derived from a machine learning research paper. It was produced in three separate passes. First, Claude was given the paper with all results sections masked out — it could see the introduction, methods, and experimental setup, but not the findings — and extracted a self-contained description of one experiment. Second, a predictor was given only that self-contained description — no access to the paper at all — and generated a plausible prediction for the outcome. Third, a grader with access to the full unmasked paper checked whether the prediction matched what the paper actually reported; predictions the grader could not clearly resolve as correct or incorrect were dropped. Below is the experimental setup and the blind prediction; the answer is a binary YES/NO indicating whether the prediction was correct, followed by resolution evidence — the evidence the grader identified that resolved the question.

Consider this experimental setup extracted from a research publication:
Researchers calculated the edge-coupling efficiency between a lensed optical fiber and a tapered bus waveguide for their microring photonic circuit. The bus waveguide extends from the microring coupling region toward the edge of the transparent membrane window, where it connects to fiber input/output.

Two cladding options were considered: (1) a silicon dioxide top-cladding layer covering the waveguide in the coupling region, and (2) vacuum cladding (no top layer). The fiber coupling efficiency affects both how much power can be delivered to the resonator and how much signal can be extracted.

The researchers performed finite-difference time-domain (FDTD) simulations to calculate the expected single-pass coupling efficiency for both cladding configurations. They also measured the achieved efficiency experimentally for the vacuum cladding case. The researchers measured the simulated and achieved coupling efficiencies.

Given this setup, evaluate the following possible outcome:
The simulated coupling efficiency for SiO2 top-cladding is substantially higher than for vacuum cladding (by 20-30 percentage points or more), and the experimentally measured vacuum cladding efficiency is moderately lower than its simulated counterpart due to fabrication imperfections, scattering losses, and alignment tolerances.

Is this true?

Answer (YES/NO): YES